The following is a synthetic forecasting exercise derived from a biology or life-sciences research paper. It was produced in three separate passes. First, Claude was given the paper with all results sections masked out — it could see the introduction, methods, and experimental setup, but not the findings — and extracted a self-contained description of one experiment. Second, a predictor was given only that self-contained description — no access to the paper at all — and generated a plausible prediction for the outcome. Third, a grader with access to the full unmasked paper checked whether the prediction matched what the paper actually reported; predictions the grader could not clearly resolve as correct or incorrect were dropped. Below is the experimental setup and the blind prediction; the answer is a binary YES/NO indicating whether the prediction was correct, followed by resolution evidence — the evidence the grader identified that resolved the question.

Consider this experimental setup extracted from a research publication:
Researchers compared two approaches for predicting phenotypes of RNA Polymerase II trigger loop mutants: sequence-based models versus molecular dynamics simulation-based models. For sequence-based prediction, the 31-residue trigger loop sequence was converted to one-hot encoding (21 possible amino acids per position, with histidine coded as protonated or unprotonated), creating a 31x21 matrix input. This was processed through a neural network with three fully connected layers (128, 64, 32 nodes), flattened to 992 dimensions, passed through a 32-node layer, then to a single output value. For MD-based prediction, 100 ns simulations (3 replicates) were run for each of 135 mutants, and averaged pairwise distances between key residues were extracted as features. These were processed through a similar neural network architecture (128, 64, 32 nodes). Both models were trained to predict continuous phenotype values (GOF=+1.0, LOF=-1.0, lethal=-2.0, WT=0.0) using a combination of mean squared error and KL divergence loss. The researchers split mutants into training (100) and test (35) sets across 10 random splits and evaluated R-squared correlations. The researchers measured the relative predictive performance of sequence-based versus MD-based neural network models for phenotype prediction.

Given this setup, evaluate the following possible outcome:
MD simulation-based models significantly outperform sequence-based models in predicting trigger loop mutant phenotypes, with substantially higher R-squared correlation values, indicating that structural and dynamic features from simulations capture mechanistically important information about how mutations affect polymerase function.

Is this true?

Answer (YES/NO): NO